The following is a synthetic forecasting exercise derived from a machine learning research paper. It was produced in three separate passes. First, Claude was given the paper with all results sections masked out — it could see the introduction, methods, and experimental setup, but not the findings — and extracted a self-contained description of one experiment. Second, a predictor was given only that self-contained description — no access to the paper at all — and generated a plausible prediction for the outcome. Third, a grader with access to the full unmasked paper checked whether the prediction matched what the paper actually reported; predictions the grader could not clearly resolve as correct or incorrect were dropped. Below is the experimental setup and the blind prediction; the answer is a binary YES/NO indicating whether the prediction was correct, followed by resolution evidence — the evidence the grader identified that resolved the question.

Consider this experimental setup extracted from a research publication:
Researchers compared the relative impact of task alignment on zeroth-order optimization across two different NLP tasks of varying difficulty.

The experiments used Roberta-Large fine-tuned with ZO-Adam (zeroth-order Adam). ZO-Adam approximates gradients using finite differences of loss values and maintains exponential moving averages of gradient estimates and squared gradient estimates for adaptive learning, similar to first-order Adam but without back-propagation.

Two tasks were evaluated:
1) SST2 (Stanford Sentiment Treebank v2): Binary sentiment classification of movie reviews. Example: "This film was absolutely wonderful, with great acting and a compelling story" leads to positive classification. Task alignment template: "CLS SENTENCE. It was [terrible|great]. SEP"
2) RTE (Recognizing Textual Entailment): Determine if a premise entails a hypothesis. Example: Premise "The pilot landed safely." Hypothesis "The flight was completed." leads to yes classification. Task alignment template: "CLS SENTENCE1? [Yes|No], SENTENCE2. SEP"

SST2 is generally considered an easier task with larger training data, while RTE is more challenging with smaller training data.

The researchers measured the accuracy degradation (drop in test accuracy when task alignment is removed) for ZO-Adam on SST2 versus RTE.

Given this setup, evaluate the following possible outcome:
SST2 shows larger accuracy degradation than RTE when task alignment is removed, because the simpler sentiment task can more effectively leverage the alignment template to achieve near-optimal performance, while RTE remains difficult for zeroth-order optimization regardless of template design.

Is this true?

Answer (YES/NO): NO